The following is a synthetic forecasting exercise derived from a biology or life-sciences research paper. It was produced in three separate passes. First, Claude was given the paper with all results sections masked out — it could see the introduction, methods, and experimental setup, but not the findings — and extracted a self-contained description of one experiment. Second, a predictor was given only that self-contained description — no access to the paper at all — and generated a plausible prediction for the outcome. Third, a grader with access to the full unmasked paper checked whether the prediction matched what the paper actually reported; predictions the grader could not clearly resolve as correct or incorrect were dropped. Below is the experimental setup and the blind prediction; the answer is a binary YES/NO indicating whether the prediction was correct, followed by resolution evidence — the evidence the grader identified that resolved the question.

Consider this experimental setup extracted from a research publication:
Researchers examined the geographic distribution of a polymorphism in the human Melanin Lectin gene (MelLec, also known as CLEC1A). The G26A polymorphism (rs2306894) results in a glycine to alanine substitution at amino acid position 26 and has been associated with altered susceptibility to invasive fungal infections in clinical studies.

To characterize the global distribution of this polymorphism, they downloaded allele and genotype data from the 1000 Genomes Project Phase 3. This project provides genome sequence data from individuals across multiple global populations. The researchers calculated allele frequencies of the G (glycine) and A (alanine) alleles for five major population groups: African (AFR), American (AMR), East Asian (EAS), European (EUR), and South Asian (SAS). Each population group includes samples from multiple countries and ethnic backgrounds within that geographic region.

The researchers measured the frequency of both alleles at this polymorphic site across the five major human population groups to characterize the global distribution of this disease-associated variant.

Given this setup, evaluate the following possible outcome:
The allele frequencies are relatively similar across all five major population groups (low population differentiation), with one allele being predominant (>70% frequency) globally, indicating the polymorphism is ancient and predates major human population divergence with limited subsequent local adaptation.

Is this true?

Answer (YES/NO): NO